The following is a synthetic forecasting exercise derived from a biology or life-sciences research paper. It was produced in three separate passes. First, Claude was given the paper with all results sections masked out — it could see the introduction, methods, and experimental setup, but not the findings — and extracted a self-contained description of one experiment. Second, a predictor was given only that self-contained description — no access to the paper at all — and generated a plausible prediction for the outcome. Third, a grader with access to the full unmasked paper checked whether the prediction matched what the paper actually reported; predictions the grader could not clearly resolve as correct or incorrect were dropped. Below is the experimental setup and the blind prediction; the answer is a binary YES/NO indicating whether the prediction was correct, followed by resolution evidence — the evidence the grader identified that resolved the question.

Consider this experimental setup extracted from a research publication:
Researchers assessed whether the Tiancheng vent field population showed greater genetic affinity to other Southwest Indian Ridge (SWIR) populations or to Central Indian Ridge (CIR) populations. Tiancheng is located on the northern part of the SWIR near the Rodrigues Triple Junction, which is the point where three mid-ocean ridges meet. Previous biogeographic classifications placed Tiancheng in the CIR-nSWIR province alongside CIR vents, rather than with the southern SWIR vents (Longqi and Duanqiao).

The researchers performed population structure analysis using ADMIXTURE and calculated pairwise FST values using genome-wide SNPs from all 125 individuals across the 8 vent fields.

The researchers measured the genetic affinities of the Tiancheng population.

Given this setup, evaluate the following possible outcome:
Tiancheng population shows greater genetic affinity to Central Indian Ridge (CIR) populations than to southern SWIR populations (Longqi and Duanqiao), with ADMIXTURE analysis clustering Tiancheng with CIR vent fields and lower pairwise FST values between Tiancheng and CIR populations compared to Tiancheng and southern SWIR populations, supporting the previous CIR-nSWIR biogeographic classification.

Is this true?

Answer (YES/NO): NO